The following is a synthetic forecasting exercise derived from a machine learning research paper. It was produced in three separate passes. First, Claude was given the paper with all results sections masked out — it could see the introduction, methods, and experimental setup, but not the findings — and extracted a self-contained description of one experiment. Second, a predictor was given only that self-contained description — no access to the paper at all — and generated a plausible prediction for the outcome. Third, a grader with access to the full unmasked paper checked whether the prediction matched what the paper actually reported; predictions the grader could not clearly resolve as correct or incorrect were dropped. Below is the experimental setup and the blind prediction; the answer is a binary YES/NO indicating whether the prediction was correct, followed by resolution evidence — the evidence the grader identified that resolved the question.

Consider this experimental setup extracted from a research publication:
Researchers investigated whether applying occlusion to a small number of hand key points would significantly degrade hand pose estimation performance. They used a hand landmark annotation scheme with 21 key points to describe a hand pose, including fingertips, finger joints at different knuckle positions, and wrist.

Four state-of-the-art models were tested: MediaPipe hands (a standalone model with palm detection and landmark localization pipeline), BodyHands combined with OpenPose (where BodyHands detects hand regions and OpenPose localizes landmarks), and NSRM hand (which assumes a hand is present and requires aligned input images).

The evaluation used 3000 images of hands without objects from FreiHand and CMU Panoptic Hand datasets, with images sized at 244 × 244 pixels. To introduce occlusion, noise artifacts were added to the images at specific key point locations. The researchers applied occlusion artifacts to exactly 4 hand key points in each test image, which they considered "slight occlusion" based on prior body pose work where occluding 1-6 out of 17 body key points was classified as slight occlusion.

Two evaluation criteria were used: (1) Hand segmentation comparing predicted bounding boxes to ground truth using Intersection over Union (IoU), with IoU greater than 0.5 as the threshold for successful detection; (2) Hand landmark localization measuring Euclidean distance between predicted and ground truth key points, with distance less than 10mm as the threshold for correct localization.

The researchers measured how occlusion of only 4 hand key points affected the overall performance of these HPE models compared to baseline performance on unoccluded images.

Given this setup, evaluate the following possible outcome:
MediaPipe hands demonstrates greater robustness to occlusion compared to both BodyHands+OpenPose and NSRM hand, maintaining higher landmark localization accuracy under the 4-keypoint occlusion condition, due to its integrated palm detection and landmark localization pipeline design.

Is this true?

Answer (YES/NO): NO